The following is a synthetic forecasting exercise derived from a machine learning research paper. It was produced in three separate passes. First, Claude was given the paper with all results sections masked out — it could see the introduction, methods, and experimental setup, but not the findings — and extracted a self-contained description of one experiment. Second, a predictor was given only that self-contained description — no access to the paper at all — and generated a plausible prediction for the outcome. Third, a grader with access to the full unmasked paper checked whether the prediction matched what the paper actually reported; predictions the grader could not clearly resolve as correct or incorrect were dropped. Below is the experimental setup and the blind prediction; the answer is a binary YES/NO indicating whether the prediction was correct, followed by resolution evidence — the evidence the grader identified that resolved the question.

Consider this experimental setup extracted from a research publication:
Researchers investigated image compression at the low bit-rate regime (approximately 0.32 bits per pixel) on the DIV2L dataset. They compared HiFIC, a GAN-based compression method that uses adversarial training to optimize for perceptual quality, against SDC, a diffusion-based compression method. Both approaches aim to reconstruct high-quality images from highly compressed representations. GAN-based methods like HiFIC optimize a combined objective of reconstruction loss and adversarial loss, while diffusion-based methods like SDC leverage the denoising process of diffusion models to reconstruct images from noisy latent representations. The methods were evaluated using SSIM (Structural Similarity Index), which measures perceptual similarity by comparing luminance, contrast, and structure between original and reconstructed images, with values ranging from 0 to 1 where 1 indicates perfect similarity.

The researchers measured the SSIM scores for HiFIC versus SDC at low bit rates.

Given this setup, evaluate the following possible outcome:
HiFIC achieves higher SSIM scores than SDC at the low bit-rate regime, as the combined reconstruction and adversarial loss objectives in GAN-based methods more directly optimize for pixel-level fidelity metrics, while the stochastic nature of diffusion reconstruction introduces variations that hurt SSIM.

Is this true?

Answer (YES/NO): YES